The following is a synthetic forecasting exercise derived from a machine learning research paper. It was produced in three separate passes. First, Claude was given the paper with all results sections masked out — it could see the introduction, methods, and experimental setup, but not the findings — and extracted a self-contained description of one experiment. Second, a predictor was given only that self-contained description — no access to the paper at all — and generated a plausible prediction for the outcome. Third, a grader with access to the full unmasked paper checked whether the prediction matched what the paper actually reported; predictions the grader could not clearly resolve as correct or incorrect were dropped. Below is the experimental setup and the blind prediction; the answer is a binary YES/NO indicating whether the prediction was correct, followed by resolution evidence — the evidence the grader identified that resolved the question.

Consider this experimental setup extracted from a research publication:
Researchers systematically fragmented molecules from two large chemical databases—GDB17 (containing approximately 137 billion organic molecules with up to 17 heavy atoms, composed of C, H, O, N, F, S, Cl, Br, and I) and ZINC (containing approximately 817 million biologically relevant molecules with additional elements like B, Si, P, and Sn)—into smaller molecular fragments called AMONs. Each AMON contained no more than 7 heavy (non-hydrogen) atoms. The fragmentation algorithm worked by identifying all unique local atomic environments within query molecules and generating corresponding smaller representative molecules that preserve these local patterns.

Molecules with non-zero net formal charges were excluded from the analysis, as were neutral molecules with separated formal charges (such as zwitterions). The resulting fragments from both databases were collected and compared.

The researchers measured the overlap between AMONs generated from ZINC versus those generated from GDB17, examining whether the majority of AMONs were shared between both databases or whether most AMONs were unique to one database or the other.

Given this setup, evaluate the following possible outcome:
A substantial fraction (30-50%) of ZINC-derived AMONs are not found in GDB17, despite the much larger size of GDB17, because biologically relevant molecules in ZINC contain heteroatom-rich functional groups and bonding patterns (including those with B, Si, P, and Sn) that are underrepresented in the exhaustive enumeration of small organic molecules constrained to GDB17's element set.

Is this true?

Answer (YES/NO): NO